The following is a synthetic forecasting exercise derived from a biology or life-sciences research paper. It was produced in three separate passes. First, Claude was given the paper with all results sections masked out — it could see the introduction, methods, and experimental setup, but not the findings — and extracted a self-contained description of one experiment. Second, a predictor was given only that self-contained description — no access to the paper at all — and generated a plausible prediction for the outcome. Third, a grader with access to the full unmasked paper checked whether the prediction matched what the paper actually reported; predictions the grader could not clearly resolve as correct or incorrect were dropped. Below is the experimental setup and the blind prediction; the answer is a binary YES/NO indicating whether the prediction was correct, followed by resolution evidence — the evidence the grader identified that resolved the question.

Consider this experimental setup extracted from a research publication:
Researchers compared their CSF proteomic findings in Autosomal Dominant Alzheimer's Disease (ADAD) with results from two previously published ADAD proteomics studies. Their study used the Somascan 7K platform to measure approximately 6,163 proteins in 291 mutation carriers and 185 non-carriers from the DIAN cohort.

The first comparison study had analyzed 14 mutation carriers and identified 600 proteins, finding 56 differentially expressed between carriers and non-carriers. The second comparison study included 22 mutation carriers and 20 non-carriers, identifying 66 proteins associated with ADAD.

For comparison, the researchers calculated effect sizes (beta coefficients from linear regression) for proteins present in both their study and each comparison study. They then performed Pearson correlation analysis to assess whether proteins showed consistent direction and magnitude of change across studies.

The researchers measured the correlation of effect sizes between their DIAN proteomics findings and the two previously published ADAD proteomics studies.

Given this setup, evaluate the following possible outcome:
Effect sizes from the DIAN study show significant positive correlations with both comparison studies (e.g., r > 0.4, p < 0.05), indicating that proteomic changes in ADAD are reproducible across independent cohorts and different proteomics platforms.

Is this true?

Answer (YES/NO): YES